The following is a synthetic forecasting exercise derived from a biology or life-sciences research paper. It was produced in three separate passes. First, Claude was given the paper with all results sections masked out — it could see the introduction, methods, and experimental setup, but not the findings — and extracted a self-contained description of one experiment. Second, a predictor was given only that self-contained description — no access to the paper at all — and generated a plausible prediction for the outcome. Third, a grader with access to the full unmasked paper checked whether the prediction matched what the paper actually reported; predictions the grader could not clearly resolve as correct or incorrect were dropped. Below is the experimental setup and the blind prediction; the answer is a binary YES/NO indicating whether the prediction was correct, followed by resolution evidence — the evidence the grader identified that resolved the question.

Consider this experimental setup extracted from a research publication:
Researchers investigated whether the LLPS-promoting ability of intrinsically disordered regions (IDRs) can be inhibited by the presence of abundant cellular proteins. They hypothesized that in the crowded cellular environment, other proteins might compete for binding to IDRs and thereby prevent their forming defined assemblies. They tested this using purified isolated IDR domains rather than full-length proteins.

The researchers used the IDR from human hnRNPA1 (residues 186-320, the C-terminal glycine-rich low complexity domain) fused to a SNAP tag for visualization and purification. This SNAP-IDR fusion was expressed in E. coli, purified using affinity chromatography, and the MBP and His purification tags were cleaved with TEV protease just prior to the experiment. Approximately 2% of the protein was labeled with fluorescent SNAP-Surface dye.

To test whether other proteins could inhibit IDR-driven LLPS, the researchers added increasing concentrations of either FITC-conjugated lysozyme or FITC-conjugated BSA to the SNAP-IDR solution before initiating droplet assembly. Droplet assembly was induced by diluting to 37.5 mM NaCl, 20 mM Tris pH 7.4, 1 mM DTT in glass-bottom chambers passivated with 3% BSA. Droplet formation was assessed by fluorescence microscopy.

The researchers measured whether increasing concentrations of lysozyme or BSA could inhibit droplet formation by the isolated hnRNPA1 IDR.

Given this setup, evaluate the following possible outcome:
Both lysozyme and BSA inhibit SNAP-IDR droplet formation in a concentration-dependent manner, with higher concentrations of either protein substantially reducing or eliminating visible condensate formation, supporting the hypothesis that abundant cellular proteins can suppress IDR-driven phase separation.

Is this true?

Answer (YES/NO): YES